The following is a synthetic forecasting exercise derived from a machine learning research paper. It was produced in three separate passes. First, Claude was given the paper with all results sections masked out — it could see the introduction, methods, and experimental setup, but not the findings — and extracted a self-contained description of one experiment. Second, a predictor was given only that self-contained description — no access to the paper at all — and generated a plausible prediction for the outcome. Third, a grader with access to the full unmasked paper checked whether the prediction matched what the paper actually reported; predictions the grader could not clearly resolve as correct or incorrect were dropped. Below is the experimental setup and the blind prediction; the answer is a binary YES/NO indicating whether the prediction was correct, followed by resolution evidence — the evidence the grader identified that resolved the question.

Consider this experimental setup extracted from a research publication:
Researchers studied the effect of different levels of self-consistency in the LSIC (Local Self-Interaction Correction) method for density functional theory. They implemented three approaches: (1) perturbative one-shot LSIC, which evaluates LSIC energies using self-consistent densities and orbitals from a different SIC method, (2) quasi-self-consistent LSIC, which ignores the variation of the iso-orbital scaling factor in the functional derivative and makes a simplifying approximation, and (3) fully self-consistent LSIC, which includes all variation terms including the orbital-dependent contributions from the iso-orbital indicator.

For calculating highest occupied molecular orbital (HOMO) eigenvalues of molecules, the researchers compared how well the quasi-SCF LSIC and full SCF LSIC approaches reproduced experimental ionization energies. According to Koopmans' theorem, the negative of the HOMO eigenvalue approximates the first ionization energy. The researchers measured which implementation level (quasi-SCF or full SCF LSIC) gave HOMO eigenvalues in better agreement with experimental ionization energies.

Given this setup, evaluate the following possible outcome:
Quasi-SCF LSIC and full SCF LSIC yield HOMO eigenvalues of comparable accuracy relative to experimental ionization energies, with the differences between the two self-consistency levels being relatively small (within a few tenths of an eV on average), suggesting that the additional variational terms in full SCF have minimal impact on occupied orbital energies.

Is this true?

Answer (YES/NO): NO